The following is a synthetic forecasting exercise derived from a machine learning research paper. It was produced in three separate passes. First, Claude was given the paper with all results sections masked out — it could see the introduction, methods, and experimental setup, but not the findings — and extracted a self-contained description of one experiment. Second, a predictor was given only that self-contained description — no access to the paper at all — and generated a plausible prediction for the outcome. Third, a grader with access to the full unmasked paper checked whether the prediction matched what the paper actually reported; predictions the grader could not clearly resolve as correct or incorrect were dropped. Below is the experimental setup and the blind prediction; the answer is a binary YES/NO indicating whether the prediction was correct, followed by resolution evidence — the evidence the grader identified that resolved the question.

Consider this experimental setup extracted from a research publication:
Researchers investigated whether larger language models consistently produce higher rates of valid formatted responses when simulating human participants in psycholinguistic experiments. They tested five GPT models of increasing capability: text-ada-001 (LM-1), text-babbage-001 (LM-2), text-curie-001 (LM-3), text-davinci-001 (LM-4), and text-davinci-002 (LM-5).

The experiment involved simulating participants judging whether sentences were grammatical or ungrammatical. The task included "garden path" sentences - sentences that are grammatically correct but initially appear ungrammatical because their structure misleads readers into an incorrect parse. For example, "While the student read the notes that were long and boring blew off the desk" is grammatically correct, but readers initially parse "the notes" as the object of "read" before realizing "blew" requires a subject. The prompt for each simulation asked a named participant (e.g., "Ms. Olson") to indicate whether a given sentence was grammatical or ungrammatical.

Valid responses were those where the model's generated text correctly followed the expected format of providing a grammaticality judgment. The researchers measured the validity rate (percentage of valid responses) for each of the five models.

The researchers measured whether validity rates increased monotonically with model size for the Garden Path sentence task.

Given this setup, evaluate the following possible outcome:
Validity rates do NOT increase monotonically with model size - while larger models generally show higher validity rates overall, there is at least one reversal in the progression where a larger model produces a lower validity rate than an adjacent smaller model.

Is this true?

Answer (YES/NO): NO